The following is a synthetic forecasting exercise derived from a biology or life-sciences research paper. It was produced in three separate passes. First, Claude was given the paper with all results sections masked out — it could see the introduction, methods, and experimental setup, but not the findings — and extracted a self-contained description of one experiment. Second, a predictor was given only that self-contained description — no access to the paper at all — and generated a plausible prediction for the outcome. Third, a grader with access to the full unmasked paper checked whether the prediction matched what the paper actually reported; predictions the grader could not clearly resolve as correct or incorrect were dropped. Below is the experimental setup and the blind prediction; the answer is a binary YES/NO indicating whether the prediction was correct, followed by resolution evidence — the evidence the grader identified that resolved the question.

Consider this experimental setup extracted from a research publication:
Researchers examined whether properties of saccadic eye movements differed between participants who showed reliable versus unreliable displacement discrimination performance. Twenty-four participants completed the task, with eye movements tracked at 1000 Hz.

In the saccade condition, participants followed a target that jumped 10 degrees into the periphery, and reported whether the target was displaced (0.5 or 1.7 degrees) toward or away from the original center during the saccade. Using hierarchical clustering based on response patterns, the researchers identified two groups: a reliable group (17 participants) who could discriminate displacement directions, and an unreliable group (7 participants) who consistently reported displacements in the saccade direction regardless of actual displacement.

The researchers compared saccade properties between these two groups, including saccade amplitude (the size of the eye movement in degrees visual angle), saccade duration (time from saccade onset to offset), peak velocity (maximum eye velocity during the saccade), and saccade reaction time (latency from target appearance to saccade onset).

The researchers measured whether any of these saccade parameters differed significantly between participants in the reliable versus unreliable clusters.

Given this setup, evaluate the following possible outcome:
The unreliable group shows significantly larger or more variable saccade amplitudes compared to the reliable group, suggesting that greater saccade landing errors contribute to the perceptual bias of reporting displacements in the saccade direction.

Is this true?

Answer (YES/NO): NO